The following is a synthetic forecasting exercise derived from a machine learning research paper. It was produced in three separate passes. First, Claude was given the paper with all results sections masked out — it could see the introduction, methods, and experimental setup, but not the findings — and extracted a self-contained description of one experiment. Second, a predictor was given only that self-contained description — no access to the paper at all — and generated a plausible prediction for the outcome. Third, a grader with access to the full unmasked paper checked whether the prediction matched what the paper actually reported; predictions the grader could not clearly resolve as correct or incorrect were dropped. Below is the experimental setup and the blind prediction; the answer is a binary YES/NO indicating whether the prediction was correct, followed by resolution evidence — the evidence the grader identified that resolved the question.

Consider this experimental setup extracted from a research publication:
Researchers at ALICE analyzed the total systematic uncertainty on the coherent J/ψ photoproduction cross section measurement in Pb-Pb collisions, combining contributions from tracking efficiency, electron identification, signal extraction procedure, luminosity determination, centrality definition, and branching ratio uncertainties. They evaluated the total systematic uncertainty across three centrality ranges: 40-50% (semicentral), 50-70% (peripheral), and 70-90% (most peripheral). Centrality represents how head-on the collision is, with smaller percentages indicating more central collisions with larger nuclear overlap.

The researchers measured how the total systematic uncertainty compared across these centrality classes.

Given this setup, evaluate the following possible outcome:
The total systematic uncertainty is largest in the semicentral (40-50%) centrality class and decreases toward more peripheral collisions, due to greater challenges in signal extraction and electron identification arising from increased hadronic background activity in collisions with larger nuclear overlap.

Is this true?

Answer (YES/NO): NO